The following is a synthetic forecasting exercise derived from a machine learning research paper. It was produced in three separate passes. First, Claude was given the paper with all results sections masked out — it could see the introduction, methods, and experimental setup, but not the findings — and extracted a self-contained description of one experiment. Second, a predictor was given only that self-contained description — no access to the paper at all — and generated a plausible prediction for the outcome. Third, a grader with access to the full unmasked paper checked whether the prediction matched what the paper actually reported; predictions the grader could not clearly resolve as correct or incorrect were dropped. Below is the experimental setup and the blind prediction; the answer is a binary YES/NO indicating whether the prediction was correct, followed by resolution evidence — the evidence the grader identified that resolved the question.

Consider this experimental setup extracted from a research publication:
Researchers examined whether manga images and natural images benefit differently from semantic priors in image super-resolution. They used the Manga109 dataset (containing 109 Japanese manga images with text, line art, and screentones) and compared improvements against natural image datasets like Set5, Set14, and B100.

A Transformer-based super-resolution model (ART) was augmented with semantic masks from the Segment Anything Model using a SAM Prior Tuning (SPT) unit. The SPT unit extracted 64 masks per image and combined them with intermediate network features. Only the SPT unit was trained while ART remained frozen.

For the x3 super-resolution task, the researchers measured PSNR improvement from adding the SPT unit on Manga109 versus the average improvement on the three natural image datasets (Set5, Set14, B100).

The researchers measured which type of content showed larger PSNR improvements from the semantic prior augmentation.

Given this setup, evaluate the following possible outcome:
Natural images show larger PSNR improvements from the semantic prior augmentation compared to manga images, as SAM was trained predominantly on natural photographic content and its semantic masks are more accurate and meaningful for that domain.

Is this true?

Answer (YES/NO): NO